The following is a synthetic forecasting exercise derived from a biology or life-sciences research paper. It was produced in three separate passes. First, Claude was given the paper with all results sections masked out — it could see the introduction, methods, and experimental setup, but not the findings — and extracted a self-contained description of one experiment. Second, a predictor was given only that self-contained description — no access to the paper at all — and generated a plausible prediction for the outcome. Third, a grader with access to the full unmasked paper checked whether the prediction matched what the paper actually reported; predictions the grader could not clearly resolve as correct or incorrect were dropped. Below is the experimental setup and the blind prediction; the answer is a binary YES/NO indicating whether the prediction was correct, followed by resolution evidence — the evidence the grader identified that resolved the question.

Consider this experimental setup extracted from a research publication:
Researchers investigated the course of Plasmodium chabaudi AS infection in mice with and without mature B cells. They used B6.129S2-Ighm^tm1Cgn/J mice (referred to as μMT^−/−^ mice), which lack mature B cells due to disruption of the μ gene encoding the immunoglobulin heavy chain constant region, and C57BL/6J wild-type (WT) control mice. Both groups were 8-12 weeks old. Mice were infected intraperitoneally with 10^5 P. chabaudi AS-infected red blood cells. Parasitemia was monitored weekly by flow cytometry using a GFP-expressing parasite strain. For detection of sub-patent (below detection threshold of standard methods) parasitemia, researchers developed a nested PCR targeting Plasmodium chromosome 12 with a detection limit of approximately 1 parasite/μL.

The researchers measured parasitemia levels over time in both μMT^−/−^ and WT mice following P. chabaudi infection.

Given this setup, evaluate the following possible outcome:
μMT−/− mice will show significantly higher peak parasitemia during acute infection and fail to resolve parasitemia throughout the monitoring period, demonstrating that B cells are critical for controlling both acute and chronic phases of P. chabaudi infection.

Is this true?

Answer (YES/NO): NO